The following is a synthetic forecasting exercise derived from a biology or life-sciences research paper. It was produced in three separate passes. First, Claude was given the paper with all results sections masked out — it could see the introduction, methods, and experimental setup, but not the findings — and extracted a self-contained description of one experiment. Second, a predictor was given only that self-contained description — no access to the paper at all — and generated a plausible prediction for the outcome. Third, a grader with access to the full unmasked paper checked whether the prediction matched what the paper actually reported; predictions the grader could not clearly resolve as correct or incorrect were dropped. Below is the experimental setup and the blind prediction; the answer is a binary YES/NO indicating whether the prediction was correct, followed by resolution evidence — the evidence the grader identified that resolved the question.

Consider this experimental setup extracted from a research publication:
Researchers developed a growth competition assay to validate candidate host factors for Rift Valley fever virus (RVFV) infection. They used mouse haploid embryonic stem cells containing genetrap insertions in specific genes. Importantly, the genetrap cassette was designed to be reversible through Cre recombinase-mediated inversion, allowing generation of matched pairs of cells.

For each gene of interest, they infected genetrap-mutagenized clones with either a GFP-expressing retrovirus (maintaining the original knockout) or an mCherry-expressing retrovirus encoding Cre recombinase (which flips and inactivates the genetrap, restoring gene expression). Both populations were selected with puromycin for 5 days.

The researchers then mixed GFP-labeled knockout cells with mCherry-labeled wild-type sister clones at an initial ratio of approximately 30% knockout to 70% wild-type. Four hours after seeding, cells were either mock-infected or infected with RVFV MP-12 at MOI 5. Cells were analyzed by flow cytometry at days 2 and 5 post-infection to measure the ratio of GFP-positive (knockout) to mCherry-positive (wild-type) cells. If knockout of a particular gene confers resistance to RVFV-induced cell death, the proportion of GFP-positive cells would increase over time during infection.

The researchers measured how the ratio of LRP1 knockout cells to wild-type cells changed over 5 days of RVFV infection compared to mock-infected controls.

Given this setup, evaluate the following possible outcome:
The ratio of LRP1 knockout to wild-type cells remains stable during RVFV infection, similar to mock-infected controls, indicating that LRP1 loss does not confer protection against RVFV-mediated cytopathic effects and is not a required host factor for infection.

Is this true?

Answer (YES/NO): NO